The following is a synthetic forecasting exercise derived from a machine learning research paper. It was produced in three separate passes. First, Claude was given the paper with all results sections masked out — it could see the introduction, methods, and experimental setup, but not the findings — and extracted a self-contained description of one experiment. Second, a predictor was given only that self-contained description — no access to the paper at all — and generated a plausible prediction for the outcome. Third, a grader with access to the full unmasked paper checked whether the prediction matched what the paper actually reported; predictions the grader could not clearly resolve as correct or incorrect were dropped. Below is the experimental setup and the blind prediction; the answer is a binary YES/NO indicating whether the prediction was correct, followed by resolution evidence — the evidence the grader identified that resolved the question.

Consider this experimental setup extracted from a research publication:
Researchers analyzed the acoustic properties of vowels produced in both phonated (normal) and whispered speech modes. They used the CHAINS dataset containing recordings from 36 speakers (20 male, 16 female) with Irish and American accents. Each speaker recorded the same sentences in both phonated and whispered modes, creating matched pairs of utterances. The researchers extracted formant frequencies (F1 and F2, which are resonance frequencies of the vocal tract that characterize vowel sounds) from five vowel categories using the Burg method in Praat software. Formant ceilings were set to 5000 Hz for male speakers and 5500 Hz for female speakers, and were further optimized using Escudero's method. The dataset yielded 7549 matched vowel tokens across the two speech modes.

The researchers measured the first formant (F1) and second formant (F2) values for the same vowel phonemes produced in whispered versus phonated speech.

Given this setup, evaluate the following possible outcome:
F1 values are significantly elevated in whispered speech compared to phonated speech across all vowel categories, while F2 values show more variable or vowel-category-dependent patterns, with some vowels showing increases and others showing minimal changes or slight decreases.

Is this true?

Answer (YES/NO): NO